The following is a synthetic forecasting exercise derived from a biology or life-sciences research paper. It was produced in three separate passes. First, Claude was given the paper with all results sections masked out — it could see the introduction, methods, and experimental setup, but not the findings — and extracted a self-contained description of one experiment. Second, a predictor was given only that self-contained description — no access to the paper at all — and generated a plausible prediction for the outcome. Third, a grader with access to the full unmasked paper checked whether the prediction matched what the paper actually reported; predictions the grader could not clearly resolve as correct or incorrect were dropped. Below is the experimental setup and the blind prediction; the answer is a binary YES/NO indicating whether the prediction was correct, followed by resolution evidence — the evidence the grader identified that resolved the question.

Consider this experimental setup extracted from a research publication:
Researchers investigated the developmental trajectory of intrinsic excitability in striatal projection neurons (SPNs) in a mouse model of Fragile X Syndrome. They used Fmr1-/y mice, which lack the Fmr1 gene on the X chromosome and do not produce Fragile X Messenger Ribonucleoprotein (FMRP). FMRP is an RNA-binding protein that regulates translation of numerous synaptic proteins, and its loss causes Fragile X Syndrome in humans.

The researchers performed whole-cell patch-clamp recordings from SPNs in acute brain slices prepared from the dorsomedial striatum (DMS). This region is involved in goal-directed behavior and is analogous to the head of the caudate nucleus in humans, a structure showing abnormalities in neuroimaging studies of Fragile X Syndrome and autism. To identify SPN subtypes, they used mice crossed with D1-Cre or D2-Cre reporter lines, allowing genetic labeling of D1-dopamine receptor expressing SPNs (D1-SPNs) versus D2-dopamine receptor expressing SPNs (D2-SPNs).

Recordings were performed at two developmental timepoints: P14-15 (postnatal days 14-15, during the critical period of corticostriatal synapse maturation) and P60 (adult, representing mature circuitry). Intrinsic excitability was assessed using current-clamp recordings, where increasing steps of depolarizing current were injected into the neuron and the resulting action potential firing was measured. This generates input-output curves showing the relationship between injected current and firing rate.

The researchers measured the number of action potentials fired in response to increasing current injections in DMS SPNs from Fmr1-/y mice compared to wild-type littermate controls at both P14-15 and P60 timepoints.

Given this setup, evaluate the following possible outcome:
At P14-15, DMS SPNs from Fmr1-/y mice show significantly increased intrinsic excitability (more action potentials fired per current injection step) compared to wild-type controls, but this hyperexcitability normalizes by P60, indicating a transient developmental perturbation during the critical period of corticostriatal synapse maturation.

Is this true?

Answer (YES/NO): NO